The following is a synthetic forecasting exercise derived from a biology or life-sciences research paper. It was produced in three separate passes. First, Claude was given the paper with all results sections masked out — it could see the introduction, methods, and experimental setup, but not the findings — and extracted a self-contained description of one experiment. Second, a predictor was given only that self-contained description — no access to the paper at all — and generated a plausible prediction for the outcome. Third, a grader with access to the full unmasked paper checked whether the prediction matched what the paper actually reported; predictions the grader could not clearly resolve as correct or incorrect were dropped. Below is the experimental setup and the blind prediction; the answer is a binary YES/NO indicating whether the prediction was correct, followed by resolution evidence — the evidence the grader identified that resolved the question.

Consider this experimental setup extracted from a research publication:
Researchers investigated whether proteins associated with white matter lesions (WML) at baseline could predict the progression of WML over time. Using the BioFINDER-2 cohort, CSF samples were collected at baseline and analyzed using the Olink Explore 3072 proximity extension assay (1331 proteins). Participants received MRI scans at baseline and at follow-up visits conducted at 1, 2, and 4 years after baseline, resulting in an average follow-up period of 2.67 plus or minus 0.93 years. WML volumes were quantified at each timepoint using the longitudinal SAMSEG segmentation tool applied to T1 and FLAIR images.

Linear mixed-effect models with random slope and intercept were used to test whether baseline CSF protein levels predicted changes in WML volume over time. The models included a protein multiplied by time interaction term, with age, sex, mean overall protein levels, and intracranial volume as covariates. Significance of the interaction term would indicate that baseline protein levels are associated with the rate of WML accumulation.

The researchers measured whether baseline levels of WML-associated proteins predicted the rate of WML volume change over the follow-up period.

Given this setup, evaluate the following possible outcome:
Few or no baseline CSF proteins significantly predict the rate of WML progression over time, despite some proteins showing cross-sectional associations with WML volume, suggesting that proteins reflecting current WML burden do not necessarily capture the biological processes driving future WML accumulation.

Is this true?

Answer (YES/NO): NO